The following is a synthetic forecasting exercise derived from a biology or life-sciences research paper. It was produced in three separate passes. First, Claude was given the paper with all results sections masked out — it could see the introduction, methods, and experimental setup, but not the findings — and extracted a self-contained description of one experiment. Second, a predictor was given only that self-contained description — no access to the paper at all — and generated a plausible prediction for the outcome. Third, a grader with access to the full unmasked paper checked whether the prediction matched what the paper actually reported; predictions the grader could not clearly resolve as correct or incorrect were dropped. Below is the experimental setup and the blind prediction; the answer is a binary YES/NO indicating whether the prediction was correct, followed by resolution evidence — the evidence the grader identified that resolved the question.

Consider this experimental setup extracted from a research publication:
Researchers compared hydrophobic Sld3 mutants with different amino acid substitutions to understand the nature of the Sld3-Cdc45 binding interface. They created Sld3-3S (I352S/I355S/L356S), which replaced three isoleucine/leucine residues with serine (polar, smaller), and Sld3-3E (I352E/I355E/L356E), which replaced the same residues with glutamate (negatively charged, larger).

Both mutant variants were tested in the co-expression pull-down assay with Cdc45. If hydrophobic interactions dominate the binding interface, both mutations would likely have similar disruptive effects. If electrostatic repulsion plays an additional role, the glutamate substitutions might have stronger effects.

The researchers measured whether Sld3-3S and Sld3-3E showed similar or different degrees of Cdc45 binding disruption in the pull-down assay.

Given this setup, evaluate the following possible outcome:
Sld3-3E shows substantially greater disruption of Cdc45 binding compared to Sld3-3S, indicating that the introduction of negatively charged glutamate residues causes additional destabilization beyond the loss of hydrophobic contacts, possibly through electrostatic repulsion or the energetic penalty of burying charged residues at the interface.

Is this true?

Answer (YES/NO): NO